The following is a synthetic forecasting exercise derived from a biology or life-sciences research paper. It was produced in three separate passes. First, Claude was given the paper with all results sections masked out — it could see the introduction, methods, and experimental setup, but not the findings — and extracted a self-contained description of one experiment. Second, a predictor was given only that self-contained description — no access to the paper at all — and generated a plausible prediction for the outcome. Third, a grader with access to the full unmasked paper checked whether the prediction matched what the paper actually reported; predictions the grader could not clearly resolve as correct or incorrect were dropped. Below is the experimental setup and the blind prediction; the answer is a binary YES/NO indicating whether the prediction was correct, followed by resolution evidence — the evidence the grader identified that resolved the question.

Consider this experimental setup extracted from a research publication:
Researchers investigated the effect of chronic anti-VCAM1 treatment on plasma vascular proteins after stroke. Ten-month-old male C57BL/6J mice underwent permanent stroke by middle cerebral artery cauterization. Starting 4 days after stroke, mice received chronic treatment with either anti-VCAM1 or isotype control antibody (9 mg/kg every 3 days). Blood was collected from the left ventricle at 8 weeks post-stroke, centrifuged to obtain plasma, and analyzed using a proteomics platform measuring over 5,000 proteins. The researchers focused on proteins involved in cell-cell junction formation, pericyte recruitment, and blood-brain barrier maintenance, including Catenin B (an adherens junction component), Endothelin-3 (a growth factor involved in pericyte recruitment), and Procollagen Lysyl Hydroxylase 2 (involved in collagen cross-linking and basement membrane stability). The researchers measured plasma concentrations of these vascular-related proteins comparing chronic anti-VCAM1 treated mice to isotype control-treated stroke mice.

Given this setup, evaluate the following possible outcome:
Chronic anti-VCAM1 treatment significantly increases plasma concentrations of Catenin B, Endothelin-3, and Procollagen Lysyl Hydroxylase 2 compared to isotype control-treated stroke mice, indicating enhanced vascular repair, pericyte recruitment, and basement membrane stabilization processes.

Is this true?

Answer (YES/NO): YES